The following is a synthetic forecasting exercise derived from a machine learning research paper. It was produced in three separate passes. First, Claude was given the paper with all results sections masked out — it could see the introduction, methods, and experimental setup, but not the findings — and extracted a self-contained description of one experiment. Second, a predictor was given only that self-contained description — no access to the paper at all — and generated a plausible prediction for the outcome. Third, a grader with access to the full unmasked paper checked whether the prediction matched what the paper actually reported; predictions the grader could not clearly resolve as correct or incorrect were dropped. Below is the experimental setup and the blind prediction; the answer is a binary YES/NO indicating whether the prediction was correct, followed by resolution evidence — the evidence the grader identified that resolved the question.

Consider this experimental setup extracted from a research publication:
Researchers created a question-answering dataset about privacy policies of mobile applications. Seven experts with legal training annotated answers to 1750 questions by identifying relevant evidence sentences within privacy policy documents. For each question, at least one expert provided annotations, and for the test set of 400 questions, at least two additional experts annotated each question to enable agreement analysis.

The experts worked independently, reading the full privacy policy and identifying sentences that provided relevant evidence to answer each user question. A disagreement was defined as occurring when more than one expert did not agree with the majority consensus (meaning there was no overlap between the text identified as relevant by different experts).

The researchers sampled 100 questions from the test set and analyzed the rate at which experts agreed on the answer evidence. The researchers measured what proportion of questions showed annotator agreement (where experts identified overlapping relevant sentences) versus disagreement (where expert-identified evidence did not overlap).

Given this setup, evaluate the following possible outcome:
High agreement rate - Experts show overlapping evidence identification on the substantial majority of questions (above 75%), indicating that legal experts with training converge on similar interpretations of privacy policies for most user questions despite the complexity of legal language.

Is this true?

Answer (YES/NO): NO